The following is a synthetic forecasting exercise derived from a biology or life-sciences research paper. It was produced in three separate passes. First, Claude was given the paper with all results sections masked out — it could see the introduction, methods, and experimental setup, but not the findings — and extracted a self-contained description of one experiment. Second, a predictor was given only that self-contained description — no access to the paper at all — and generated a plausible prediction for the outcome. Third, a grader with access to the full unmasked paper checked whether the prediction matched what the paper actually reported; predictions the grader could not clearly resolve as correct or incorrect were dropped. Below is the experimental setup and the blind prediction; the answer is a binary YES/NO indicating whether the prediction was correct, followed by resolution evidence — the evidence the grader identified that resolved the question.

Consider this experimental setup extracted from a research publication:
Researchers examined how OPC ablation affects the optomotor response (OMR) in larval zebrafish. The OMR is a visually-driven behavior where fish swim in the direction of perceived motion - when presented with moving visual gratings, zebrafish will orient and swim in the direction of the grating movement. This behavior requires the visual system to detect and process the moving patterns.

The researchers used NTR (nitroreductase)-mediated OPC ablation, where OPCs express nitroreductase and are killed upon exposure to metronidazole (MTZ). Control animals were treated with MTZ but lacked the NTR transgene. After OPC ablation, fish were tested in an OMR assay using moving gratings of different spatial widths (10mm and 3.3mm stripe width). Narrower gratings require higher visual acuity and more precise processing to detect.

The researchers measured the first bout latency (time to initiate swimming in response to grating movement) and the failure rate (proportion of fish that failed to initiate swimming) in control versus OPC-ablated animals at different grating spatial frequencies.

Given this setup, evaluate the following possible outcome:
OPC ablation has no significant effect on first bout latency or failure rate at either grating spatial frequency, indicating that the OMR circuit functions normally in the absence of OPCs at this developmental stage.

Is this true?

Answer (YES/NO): NO